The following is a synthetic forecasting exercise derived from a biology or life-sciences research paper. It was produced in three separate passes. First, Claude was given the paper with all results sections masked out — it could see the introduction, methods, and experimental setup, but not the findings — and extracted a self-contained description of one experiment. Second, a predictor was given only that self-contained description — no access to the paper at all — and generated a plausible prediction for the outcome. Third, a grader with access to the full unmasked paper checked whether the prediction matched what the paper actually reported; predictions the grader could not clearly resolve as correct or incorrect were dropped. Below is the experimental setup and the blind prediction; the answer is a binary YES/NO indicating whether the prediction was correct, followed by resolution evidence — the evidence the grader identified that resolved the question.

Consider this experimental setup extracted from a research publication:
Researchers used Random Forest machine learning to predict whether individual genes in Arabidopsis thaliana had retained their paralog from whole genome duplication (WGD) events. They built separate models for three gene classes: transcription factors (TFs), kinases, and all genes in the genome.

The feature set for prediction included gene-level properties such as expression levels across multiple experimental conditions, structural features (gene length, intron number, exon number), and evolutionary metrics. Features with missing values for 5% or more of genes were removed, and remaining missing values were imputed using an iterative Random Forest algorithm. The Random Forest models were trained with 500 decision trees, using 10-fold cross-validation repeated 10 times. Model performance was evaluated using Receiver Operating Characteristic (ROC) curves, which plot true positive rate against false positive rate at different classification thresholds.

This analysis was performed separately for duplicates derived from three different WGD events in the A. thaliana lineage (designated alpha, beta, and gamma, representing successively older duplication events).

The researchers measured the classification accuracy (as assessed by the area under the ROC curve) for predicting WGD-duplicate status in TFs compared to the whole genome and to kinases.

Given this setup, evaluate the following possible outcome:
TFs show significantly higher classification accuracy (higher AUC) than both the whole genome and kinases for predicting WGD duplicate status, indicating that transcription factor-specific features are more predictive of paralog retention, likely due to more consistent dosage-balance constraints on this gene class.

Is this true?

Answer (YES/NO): NO